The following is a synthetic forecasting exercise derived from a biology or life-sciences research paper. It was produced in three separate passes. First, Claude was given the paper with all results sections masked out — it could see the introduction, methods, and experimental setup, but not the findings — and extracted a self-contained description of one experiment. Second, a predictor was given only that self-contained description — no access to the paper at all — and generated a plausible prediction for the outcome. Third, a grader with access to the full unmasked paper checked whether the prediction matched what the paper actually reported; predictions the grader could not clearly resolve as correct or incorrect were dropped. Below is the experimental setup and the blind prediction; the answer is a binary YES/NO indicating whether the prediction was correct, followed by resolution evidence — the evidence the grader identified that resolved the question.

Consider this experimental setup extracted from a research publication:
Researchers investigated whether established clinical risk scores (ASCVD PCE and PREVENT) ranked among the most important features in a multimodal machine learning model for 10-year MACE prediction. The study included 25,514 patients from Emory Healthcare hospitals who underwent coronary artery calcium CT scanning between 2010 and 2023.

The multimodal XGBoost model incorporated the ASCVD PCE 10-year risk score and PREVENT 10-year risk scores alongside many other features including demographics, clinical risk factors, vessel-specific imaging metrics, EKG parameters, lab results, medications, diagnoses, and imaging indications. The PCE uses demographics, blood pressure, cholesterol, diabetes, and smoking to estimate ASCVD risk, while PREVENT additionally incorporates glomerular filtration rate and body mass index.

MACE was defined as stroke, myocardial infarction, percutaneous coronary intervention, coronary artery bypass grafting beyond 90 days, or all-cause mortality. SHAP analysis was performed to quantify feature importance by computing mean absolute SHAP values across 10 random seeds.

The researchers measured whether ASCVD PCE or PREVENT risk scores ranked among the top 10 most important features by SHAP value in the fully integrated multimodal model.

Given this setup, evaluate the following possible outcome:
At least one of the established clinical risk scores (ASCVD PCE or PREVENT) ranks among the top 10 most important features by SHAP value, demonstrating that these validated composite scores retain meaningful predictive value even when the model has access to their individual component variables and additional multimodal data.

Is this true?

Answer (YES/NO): NO